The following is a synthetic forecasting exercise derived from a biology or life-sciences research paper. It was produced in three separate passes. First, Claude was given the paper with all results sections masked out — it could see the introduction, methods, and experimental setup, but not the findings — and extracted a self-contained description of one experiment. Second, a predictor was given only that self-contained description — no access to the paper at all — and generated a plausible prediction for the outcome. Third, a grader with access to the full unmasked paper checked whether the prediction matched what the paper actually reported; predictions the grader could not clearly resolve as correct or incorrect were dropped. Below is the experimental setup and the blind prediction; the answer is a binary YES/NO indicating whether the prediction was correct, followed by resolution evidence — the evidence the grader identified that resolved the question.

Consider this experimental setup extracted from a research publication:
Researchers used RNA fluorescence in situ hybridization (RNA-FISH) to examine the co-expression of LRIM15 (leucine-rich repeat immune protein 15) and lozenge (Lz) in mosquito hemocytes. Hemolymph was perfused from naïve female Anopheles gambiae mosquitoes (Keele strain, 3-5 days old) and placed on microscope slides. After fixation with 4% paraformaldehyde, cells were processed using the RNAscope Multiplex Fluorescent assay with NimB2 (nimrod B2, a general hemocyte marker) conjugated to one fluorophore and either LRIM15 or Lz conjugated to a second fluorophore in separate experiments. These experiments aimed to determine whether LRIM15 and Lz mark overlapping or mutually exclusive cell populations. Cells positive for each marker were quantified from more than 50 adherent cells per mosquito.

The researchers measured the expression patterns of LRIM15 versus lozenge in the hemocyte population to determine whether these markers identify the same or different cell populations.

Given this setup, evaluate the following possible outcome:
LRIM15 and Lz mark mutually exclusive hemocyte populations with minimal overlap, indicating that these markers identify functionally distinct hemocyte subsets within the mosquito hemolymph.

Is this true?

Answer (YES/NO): NO